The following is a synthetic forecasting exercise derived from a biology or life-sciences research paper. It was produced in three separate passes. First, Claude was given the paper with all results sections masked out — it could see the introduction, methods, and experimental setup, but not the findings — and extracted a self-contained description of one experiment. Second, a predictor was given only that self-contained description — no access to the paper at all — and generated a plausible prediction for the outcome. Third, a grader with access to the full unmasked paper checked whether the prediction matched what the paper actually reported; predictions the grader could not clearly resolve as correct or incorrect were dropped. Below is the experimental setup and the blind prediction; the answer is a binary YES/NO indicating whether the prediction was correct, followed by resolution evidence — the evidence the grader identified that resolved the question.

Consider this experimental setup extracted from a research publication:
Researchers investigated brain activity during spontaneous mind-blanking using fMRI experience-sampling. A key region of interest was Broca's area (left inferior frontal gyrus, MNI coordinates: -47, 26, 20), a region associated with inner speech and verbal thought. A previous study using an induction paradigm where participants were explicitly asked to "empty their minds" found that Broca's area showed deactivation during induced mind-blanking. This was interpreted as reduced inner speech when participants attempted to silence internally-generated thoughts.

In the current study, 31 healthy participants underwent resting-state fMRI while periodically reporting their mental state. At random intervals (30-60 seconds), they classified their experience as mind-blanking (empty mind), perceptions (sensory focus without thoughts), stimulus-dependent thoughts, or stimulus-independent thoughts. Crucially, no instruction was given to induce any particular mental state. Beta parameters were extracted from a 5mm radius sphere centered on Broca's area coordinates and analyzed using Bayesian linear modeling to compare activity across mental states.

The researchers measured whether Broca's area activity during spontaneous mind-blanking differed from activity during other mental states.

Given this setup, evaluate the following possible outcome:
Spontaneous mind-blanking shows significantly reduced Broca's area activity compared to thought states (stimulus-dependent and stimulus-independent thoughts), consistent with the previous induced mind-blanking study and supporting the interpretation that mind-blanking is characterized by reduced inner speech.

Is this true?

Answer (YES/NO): NO